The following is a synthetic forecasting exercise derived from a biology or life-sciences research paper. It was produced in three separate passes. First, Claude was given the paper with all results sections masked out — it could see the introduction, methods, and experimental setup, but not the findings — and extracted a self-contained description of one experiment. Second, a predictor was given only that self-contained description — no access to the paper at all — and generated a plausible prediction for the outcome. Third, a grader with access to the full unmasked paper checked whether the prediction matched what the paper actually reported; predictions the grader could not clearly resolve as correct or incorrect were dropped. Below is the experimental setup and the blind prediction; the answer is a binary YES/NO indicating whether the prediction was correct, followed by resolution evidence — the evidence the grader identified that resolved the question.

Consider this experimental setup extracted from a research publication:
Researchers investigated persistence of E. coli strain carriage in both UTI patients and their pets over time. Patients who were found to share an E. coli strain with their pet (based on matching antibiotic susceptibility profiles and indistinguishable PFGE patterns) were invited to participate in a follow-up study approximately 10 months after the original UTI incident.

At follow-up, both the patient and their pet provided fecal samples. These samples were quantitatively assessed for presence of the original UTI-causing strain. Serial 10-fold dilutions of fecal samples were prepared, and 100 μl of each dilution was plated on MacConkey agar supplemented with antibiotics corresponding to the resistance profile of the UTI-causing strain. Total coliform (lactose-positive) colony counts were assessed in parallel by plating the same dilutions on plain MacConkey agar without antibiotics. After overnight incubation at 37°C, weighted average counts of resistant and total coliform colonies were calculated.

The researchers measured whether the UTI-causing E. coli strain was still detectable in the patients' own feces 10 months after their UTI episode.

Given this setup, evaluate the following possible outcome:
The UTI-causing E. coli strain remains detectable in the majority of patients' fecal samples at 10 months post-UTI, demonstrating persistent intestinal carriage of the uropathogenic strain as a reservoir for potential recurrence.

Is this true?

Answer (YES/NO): NO